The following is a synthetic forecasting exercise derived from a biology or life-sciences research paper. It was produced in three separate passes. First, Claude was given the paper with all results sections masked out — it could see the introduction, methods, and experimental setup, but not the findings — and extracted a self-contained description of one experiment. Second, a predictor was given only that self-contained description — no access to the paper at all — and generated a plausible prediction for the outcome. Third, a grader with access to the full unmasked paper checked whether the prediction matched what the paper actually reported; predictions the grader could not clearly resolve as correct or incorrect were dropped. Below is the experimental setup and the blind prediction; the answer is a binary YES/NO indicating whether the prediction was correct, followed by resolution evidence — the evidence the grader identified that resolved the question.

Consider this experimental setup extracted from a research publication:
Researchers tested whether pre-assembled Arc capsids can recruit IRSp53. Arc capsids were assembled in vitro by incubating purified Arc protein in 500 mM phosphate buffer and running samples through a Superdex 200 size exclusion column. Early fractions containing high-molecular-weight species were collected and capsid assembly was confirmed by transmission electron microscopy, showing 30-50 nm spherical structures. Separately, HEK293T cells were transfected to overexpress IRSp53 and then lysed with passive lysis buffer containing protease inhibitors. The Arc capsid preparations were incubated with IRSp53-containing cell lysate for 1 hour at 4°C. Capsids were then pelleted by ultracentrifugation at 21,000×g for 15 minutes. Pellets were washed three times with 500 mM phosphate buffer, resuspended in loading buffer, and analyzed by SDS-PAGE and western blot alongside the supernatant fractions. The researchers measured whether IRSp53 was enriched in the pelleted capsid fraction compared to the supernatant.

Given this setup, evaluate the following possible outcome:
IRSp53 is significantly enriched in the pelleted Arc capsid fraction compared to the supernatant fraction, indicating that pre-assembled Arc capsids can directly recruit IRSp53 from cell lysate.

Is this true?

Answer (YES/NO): YES